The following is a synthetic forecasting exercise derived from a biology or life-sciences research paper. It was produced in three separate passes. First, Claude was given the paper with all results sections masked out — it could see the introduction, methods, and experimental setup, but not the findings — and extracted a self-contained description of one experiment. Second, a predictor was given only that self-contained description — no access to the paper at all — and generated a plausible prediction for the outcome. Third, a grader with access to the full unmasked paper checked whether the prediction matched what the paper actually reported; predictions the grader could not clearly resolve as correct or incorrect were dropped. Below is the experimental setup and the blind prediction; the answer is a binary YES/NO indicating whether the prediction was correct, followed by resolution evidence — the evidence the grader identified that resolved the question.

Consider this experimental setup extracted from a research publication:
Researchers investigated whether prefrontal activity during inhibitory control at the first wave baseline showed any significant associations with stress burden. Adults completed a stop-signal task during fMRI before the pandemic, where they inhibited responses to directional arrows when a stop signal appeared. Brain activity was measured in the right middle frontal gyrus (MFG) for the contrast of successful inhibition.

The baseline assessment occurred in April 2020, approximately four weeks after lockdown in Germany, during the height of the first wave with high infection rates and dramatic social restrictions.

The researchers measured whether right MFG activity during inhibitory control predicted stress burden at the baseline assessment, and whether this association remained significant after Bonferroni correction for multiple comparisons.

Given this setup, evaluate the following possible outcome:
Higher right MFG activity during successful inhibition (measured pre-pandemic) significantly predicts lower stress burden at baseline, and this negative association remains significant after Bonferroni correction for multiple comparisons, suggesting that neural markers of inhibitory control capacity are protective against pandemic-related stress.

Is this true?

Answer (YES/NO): NO